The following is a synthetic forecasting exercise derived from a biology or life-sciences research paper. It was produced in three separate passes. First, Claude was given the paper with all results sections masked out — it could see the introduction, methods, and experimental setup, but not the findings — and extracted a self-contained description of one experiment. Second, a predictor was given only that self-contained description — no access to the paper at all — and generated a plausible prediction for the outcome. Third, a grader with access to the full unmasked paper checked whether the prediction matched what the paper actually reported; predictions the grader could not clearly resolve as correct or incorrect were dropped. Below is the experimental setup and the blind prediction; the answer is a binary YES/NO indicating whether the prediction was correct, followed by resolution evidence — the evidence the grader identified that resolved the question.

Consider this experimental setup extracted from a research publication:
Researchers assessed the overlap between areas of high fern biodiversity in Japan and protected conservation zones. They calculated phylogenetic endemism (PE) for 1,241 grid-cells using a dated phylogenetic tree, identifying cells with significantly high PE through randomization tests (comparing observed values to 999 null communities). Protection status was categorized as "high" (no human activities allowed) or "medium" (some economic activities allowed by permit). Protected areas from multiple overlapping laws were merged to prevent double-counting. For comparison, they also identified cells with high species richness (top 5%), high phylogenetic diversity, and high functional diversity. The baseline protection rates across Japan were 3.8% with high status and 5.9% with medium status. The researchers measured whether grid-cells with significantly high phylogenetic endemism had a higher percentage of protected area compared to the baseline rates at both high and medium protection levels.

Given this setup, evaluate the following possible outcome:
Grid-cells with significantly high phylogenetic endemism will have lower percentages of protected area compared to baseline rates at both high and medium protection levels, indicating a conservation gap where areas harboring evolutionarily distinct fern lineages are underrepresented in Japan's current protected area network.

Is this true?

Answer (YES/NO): NO